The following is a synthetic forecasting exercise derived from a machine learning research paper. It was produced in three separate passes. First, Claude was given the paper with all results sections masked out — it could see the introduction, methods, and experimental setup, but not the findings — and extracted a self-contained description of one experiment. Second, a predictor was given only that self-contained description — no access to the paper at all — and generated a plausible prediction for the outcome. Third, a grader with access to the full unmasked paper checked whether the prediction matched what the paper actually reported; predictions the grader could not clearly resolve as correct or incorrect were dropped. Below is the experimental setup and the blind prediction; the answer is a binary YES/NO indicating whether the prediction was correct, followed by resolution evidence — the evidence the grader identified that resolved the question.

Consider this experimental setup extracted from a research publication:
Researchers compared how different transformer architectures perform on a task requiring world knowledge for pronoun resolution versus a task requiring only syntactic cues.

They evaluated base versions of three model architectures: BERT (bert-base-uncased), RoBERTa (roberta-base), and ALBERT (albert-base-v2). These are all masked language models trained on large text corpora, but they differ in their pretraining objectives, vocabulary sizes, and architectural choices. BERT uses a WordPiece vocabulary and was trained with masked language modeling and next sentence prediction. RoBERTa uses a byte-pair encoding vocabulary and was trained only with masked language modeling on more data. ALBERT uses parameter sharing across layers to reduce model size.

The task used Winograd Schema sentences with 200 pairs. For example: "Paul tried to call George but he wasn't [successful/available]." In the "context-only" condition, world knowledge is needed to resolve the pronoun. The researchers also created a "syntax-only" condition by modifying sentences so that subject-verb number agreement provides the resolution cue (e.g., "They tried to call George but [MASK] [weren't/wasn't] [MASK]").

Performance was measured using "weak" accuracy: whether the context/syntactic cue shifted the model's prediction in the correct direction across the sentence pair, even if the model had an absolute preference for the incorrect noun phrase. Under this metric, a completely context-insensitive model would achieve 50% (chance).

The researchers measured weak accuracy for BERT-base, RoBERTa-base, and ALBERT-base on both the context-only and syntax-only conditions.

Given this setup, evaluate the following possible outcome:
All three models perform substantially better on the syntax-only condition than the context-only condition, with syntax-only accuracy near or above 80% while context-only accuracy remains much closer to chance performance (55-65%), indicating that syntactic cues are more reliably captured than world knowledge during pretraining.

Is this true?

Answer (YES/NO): YES